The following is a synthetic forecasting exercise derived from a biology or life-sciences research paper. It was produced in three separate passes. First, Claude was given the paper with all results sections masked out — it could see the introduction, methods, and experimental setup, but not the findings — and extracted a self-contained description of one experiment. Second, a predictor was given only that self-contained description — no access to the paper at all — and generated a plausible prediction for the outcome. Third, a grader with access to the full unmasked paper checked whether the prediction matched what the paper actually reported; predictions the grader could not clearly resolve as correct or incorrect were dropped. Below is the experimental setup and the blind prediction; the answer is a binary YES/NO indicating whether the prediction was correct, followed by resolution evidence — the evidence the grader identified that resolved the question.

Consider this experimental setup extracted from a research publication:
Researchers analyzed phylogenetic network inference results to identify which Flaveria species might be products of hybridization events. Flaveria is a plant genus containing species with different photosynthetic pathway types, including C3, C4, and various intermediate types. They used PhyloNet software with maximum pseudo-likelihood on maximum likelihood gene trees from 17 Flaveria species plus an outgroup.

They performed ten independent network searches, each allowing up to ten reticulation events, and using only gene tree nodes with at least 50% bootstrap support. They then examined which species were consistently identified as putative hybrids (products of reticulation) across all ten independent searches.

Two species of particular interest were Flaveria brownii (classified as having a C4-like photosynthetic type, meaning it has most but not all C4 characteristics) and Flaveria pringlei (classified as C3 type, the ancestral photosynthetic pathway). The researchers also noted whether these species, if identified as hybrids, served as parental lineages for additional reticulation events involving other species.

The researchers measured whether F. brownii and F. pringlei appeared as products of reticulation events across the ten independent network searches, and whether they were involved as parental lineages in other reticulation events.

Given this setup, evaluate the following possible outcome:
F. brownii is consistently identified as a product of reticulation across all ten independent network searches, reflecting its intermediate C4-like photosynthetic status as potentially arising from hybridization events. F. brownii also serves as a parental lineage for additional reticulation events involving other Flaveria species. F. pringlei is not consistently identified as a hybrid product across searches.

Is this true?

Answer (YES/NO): NO